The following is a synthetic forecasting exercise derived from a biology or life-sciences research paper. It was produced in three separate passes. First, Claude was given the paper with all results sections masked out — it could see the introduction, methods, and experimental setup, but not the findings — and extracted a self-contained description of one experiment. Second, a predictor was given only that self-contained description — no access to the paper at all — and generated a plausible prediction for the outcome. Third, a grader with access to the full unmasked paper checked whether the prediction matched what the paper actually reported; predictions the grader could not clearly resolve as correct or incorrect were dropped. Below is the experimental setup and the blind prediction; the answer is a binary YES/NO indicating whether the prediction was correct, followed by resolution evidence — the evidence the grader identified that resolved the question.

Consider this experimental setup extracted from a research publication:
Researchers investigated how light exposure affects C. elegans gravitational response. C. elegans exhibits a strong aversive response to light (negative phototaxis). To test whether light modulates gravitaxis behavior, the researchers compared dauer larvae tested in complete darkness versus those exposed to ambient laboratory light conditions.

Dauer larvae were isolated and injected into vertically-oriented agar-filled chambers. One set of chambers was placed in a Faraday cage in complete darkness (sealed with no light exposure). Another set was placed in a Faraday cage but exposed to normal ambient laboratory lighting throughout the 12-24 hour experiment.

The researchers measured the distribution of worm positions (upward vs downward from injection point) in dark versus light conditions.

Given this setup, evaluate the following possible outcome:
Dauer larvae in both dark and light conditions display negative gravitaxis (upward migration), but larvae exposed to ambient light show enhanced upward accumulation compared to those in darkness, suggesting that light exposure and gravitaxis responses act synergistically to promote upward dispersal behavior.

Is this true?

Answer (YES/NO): NO